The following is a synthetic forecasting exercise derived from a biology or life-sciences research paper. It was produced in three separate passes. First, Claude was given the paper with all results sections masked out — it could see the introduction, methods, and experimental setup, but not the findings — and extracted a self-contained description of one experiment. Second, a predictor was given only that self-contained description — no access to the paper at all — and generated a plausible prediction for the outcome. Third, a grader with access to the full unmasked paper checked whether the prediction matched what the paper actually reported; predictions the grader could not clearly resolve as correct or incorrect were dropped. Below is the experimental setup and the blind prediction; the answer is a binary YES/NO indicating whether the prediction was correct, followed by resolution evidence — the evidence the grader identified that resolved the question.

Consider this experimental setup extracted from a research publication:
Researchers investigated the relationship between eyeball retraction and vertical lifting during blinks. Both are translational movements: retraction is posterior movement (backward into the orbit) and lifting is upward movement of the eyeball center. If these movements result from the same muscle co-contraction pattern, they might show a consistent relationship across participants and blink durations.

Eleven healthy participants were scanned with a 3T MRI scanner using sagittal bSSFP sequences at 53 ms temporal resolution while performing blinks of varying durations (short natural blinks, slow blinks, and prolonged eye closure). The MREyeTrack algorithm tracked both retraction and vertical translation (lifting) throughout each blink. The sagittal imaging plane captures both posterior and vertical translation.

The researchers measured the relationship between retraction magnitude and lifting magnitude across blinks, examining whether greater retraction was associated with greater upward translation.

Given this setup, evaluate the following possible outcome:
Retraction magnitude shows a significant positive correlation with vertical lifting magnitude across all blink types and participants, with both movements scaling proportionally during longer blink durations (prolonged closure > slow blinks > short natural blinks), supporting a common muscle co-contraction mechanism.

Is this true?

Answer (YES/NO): NO